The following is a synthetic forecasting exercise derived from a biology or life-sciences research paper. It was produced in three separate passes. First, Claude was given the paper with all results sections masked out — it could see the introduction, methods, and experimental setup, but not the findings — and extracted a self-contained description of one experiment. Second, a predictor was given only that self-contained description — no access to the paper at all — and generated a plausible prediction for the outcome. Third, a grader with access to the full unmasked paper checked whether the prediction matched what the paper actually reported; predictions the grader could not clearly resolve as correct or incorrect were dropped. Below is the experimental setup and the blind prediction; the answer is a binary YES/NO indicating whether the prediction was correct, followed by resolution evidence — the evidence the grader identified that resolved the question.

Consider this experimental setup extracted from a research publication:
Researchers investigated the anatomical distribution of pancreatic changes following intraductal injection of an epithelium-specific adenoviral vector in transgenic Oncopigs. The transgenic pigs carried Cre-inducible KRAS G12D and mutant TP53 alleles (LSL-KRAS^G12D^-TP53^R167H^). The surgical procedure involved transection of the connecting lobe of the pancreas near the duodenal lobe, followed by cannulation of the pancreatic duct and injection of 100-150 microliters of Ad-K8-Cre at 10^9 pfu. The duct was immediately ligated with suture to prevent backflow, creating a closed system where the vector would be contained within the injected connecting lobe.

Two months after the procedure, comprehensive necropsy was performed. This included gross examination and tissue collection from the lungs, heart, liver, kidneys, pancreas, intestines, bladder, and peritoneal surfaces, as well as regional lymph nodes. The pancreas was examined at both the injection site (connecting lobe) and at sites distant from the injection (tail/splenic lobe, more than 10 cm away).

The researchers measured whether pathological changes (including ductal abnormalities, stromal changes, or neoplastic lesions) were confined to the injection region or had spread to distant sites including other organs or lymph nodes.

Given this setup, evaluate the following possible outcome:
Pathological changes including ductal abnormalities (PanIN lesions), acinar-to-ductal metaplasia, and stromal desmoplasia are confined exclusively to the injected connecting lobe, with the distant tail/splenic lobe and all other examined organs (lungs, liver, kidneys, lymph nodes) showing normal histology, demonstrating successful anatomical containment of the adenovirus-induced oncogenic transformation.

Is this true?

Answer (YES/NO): NO